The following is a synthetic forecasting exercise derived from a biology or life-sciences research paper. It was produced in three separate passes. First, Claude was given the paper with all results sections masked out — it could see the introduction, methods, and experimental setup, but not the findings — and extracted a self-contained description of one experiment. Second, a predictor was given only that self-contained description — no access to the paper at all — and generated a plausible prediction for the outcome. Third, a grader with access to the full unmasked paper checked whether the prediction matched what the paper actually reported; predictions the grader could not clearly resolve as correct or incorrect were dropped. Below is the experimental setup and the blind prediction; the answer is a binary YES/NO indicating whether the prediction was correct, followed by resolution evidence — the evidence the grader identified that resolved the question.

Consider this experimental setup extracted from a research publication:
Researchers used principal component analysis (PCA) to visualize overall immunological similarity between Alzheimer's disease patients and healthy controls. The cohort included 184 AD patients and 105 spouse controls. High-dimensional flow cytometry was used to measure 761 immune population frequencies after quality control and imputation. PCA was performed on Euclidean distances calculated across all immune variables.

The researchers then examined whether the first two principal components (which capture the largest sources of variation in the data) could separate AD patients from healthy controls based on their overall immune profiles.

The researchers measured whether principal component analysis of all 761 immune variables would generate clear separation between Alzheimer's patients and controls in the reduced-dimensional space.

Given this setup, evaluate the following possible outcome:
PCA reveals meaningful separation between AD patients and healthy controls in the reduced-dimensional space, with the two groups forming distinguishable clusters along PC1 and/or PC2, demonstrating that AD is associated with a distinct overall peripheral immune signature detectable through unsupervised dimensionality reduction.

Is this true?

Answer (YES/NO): NO